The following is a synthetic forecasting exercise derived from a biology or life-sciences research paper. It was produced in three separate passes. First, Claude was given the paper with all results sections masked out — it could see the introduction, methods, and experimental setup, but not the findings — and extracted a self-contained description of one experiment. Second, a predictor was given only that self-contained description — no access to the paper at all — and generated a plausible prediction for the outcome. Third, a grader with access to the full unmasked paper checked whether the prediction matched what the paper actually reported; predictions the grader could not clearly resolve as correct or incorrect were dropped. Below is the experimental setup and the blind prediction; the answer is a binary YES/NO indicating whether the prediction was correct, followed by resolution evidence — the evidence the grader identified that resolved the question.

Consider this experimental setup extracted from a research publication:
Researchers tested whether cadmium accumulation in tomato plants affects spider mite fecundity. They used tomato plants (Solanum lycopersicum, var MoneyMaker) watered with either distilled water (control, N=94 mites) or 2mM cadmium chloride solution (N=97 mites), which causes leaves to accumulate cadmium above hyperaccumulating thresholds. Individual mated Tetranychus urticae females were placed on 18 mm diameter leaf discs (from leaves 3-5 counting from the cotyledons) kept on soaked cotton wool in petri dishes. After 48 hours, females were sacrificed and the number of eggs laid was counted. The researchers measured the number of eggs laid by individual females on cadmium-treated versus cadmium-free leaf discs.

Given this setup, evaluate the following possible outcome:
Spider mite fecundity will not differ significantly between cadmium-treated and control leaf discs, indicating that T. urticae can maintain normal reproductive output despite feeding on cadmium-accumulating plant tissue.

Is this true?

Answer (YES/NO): NO